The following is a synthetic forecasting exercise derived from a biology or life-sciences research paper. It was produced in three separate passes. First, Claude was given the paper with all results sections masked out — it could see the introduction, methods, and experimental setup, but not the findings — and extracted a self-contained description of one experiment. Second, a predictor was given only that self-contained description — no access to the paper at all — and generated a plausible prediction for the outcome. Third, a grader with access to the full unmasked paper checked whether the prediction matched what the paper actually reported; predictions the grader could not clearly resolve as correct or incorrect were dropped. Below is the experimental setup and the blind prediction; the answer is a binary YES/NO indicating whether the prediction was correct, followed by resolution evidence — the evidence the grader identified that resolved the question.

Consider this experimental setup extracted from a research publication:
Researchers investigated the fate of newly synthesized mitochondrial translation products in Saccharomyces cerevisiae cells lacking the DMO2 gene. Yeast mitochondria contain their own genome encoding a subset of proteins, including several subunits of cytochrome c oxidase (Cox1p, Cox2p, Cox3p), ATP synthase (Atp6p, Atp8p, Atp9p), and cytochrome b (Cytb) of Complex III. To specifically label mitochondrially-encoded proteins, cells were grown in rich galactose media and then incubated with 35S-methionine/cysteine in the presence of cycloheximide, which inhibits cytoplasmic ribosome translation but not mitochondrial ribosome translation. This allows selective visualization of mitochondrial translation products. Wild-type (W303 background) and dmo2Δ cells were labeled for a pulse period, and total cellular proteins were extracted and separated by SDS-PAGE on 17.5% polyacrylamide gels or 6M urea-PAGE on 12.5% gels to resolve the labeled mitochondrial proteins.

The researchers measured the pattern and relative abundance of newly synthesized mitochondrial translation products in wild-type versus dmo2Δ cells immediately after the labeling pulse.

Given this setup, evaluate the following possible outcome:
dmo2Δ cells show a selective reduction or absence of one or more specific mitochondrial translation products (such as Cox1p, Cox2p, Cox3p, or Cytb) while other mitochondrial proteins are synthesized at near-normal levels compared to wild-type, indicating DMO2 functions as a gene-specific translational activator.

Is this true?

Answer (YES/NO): NO